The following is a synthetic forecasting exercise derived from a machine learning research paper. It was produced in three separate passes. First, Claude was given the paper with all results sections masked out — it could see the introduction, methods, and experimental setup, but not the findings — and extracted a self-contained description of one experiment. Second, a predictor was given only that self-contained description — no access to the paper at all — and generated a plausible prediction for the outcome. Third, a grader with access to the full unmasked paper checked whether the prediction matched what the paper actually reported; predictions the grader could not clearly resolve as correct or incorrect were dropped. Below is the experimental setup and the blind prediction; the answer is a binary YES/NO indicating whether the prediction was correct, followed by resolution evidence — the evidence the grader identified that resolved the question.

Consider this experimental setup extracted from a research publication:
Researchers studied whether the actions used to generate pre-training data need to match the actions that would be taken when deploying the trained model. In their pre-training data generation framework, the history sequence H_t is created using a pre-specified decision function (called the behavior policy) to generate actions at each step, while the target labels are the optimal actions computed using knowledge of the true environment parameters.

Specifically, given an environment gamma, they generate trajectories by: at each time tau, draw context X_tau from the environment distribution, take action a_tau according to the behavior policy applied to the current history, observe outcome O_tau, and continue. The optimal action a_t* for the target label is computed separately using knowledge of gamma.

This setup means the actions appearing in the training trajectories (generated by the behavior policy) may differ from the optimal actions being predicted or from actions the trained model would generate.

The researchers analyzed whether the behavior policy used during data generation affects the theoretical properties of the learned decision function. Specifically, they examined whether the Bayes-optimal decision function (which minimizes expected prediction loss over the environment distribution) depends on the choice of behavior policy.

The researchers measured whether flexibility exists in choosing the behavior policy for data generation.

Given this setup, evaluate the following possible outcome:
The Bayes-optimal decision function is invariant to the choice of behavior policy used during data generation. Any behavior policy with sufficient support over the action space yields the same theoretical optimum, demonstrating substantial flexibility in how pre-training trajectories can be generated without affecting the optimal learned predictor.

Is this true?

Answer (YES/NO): YES